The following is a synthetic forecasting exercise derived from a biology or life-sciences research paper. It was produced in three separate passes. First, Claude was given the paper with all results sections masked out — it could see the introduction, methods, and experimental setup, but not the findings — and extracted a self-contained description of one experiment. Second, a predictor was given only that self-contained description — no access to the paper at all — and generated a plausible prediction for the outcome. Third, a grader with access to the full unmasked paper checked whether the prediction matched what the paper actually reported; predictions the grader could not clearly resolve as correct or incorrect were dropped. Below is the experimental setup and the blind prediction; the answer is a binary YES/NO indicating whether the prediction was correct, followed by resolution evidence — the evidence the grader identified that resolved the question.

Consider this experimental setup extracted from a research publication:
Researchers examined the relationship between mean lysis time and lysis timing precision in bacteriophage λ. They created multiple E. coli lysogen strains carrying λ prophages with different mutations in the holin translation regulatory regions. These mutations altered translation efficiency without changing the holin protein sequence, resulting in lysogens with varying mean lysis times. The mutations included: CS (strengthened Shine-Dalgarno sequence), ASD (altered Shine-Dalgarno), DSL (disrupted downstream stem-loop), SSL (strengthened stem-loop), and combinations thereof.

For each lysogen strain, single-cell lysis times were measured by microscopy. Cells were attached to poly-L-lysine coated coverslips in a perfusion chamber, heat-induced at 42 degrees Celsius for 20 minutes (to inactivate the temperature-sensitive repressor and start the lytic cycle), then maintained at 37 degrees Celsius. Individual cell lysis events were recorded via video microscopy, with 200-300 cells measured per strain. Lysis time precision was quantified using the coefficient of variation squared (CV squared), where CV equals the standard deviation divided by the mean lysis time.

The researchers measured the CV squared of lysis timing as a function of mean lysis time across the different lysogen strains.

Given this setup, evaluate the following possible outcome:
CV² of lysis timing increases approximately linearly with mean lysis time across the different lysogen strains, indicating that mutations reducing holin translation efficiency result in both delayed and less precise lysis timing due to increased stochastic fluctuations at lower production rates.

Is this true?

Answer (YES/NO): NO